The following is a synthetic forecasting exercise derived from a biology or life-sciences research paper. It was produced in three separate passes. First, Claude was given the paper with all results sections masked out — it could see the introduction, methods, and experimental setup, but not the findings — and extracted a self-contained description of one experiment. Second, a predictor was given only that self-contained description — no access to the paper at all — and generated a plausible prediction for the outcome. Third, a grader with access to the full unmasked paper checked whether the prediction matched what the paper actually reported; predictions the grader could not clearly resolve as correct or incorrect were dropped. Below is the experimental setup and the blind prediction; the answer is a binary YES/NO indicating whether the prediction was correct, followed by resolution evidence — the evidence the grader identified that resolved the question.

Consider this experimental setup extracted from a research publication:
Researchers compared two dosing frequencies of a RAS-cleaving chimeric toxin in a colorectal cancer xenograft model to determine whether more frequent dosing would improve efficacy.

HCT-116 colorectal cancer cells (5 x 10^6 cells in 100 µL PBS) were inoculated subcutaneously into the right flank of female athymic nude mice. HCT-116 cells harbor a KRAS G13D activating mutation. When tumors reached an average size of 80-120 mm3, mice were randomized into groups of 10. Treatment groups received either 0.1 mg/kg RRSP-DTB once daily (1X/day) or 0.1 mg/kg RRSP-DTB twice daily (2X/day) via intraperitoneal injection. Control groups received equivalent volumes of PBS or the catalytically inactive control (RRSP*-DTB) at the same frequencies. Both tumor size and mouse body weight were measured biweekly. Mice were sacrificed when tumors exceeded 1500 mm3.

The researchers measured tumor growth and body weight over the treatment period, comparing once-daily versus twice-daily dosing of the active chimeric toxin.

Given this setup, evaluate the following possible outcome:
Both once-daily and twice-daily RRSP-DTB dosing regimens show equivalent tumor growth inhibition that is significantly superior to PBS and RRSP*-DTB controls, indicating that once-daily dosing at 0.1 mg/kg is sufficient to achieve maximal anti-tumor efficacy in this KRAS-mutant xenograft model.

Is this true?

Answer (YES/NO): YES